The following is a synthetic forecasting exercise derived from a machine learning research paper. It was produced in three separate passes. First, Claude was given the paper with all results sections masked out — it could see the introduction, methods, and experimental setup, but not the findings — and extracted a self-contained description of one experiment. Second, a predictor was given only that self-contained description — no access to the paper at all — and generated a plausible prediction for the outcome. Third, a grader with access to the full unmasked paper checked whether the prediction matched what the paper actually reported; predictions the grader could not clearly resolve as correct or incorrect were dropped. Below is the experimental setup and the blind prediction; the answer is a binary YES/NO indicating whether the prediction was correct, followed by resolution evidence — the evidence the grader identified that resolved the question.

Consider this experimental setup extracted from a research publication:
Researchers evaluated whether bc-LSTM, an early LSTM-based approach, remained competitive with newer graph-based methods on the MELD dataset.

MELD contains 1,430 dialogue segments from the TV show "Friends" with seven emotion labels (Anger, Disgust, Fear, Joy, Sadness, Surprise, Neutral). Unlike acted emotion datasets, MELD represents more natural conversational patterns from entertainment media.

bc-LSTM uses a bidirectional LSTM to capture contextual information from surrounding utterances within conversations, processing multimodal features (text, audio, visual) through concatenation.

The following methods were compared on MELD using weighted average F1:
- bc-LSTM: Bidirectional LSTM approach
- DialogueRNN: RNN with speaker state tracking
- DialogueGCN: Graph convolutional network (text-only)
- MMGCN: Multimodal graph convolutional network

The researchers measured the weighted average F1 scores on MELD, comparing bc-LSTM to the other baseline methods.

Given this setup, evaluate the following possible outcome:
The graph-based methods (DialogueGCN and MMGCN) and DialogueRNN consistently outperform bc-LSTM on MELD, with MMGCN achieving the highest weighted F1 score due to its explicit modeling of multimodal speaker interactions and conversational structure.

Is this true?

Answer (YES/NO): NO